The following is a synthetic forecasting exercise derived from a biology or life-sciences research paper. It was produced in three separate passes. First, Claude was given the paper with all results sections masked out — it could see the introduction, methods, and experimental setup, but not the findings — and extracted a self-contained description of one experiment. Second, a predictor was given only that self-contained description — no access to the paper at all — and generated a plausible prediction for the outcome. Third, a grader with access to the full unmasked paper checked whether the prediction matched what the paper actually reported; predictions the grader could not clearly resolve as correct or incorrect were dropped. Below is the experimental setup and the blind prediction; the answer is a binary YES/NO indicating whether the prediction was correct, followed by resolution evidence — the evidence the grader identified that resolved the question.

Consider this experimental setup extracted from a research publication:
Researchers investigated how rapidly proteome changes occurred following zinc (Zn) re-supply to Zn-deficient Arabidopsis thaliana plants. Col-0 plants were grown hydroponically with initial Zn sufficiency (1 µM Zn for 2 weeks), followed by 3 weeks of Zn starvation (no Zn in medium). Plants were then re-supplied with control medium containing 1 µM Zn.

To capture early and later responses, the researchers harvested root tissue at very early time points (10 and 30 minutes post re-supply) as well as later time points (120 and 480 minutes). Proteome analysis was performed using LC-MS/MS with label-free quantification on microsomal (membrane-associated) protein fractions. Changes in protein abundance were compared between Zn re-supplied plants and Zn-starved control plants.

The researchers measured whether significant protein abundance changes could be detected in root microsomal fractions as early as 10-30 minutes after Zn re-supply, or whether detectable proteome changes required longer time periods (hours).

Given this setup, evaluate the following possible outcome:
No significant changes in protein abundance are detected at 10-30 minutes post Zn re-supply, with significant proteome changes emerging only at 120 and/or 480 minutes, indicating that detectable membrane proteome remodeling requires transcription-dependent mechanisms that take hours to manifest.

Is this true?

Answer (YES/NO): NO